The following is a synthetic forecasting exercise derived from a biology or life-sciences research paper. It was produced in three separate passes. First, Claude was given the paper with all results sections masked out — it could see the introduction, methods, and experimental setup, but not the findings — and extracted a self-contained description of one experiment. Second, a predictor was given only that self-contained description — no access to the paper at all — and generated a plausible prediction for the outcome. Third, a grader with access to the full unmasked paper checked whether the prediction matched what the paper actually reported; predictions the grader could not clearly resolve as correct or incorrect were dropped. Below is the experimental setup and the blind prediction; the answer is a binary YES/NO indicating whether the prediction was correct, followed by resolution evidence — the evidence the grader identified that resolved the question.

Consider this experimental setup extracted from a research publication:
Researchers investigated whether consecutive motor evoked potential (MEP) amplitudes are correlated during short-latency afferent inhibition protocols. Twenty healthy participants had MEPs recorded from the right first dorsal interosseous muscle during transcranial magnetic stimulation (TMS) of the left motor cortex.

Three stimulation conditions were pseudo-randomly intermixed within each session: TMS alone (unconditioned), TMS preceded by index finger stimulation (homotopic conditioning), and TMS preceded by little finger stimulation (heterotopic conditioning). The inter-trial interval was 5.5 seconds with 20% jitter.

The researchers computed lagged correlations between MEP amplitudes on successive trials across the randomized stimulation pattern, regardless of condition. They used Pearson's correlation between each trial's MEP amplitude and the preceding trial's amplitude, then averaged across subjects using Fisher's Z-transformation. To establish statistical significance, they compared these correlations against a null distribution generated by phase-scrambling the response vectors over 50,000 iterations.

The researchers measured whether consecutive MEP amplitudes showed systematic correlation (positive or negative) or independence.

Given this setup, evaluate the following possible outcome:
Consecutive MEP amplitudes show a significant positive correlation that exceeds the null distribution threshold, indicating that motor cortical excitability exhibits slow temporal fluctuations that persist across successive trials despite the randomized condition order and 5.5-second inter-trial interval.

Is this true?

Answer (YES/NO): YES